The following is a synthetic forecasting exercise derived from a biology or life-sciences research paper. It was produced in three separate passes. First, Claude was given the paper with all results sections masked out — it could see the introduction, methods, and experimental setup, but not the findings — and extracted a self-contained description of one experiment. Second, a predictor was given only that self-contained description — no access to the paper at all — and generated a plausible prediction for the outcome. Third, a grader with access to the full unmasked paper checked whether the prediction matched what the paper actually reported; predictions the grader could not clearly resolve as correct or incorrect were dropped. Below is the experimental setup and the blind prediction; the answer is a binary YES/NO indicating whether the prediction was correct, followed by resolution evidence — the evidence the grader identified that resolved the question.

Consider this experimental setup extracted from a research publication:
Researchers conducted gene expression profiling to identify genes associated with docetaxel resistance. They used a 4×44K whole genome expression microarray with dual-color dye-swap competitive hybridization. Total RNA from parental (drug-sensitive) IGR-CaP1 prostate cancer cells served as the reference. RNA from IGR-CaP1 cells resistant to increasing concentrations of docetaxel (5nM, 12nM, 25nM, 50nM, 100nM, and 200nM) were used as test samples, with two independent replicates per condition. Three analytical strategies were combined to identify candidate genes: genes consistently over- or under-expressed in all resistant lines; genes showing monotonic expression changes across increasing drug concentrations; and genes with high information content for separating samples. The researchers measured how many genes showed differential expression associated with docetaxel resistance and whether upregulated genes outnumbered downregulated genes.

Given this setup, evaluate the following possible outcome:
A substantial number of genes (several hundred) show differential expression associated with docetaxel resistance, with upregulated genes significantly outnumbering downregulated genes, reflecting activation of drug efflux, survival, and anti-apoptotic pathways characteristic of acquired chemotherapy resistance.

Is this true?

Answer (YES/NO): YES